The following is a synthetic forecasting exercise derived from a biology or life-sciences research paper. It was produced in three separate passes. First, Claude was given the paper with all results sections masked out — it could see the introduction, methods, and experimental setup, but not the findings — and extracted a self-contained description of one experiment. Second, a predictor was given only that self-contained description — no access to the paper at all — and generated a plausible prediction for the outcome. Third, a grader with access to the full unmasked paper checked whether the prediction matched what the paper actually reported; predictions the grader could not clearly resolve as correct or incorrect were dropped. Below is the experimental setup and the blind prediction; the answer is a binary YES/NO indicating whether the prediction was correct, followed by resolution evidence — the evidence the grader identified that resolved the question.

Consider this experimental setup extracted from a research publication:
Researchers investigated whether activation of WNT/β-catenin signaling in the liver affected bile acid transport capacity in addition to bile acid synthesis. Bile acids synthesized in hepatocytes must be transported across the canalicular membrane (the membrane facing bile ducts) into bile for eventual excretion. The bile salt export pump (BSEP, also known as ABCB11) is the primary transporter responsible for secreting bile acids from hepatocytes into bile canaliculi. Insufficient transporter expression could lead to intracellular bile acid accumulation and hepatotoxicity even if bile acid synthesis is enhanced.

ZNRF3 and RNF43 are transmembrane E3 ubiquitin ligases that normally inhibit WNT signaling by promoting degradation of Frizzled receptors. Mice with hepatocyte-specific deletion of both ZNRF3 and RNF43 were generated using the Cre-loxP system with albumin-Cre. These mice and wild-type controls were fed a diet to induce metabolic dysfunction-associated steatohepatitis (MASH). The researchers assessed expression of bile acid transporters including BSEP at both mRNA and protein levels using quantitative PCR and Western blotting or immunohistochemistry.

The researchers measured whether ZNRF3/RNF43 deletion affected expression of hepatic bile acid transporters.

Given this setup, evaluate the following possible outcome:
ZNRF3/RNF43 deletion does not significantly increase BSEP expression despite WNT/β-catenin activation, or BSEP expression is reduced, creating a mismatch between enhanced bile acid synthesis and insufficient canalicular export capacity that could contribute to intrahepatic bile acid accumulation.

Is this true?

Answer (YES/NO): NO